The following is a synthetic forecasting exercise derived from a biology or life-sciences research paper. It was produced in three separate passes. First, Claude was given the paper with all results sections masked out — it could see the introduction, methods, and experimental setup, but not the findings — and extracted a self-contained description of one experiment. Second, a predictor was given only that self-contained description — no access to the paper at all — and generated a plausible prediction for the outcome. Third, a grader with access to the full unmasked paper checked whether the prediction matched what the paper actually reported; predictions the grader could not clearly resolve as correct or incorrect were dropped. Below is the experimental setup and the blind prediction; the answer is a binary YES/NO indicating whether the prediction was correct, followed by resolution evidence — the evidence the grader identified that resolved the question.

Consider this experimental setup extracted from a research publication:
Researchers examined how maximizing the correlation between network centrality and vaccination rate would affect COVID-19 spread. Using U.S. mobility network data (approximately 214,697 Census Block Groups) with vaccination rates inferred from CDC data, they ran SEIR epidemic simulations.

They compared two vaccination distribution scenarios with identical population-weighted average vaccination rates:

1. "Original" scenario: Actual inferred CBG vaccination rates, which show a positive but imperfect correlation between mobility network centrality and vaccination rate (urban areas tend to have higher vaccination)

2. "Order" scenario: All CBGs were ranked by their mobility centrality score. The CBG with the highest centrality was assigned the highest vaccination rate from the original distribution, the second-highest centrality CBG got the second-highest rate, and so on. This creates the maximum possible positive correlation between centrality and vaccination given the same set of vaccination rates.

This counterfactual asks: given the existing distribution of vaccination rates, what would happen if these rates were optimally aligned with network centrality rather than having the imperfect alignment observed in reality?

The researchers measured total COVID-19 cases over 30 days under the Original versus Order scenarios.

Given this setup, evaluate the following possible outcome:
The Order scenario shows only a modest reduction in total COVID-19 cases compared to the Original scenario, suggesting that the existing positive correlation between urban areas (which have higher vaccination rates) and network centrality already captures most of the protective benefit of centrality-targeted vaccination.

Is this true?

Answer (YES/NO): NO